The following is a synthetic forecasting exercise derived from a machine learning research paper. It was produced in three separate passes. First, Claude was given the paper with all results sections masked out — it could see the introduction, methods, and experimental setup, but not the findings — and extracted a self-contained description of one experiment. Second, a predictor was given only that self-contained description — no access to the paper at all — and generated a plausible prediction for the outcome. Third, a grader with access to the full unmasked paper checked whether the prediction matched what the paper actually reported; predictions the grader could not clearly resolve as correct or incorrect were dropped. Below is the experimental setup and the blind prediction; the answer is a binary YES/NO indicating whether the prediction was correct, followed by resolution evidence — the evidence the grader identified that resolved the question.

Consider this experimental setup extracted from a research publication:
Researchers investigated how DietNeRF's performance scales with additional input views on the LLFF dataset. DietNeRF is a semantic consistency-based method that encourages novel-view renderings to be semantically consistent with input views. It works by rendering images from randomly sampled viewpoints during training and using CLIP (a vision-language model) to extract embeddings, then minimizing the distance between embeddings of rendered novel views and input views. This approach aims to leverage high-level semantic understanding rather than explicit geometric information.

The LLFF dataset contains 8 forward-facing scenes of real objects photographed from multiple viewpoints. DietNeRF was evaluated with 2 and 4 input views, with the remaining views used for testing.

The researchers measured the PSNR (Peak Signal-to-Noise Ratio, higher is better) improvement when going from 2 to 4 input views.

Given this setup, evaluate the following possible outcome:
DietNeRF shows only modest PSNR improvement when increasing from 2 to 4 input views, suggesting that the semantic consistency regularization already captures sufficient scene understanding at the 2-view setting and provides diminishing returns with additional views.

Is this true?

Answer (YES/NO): NO